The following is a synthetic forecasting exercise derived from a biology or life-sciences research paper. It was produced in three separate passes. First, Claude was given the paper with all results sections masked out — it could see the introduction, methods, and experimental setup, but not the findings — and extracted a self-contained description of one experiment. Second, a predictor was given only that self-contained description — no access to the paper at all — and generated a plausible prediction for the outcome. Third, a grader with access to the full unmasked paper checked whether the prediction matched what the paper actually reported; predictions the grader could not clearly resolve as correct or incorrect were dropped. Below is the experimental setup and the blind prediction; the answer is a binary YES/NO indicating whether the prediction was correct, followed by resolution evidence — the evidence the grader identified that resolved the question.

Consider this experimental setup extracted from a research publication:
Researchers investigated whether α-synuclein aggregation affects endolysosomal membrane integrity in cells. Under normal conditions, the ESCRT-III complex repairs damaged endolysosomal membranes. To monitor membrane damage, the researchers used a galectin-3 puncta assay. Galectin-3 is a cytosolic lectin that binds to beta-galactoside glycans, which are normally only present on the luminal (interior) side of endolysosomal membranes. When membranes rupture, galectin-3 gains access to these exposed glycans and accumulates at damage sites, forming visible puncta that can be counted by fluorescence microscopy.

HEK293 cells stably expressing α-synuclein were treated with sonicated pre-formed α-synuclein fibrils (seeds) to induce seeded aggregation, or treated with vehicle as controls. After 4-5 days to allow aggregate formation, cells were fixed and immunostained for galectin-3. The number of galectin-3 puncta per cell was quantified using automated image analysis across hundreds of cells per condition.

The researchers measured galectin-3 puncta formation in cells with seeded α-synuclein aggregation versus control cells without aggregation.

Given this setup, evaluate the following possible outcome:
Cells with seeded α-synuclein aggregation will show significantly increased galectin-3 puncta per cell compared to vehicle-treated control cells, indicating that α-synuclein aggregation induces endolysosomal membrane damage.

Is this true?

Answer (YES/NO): YES